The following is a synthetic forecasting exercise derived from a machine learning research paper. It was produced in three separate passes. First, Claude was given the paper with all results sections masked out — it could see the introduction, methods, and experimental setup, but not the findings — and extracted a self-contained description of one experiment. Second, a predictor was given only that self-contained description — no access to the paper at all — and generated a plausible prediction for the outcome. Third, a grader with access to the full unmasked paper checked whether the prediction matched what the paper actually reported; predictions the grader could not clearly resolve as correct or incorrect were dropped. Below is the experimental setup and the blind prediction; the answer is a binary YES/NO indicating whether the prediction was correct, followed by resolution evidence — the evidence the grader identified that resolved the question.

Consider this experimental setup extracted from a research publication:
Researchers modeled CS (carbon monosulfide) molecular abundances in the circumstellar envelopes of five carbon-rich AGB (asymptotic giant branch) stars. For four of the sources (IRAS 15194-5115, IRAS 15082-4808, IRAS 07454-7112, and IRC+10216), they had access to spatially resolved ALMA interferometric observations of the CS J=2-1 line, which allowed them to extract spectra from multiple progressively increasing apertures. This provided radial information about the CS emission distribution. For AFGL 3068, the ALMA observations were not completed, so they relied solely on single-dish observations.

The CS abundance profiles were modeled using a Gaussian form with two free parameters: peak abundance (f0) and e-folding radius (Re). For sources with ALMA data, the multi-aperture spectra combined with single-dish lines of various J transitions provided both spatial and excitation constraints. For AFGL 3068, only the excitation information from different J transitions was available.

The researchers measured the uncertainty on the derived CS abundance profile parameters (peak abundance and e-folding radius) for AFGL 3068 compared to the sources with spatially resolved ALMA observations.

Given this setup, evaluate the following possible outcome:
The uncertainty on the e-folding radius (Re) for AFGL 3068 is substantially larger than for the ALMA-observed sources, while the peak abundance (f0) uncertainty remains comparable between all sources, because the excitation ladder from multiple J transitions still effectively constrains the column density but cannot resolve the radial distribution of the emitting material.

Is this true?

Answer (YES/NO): NO